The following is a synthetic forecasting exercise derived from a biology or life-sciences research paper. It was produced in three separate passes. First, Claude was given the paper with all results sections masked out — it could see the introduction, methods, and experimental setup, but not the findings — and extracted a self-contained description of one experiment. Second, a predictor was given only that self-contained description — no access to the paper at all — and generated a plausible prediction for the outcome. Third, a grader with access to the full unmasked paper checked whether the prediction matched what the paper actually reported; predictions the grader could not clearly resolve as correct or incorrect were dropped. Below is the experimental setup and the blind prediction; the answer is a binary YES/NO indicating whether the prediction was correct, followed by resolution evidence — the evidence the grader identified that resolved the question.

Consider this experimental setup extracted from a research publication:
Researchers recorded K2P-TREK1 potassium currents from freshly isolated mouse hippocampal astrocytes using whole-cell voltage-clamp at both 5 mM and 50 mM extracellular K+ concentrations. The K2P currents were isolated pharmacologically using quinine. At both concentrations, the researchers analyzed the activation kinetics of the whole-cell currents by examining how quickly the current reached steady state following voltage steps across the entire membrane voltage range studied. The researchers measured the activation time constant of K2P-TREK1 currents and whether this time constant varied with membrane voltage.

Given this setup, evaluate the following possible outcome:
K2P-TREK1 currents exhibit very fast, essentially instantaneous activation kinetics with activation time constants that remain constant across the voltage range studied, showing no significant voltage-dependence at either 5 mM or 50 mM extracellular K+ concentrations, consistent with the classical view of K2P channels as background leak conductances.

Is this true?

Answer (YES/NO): NO